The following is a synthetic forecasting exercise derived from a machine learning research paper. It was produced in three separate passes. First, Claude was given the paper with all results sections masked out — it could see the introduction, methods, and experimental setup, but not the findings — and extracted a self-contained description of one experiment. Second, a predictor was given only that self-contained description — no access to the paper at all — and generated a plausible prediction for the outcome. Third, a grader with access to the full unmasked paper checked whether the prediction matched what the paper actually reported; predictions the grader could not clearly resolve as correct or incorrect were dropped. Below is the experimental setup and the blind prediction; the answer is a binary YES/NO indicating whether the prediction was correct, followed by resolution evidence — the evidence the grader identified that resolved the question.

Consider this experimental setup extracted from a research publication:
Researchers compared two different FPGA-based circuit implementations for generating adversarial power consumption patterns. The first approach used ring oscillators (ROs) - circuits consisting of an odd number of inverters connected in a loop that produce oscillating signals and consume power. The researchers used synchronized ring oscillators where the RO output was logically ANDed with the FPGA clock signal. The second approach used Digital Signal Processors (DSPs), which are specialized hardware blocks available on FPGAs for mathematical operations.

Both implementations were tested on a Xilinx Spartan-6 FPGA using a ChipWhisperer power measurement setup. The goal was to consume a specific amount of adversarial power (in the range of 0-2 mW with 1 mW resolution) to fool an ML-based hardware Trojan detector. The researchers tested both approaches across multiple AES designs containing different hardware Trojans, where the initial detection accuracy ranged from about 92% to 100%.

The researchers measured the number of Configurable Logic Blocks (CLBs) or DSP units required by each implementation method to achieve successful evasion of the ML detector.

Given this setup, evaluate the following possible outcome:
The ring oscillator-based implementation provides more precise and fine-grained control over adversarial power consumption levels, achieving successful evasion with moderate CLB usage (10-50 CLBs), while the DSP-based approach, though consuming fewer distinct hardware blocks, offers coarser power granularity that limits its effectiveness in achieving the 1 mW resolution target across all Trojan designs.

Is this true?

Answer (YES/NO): NO